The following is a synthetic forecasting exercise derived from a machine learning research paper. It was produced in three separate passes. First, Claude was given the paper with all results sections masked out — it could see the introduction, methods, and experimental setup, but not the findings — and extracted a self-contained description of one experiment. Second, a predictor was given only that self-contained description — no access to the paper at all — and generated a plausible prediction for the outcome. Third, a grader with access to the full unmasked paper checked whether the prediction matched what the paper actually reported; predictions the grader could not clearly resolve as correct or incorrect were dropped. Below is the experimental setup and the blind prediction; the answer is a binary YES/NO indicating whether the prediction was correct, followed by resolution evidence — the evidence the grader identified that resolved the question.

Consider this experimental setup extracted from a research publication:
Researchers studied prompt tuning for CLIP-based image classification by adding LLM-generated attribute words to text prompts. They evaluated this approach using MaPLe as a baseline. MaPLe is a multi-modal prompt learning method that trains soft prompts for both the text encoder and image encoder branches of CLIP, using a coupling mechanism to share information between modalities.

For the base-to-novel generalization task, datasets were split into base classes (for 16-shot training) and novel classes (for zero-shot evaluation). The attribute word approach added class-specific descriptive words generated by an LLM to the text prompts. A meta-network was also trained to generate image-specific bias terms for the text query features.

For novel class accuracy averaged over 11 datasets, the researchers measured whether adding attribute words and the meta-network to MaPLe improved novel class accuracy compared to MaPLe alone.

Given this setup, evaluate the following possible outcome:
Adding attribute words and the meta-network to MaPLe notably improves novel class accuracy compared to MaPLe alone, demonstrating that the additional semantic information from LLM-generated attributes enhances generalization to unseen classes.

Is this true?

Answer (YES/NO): NO